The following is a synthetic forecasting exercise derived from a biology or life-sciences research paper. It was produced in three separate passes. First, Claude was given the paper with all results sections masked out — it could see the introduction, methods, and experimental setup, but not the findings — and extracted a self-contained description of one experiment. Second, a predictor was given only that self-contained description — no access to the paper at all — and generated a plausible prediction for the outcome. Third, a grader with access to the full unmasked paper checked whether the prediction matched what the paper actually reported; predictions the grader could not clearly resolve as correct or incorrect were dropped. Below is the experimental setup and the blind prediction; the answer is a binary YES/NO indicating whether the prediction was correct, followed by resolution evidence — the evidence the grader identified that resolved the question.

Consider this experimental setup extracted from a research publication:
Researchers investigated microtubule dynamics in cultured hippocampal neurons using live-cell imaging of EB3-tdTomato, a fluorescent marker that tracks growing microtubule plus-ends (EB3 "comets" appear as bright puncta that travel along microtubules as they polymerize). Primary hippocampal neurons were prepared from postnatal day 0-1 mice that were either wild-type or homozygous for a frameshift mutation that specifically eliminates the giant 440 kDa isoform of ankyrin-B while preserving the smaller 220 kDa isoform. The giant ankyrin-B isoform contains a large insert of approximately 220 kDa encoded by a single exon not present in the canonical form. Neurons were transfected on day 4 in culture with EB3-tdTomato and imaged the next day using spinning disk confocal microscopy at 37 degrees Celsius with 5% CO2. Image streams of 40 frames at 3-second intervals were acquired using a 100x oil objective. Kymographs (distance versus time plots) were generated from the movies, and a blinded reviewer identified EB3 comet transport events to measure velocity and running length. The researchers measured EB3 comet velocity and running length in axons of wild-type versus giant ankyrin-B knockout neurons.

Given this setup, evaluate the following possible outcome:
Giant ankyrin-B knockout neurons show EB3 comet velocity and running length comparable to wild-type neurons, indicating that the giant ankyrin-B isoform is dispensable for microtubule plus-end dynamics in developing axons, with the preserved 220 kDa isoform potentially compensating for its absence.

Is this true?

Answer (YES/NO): NO